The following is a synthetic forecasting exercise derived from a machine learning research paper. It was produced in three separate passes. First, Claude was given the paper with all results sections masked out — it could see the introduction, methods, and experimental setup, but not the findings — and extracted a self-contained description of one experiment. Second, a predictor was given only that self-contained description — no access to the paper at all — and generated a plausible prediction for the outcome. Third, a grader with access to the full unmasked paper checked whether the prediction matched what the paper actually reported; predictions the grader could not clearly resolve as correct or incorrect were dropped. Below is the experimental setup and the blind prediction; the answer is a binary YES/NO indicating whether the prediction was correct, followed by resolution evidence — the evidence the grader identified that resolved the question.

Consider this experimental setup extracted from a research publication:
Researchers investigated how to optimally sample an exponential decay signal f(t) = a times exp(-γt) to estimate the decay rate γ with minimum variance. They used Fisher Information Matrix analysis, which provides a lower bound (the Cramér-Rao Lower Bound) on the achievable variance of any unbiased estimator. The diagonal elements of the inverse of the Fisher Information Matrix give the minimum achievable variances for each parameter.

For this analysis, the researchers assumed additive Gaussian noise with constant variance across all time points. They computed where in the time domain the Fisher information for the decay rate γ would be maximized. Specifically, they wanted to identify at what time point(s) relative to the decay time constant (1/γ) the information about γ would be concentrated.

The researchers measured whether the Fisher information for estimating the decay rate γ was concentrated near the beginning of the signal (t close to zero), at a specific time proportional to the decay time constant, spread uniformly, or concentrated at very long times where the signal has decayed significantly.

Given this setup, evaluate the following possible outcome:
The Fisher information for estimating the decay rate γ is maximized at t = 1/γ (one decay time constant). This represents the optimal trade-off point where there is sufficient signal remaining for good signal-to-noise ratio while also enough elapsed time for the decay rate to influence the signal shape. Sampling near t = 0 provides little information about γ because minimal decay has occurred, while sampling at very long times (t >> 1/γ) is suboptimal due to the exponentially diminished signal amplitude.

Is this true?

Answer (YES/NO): NO